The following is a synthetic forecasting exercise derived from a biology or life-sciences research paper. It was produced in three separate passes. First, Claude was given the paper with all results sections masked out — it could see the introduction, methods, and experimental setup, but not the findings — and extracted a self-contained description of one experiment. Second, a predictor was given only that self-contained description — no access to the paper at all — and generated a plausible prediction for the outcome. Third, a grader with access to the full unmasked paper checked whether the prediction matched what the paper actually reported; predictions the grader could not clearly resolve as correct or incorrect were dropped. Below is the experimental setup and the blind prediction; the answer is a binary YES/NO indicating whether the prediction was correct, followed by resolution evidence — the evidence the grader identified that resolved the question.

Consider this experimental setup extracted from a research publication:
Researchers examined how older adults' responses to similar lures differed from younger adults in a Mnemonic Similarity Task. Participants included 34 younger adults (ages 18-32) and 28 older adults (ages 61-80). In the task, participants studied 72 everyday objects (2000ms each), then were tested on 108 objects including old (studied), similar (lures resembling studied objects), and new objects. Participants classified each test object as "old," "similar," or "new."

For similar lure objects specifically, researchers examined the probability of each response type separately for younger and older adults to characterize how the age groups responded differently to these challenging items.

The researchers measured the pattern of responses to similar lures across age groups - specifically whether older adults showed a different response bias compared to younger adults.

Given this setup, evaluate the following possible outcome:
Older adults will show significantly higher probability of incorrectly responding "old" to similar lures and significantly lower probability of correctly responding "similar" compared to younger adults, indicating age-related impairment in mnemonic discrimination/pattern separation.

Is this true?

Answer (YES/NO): YES